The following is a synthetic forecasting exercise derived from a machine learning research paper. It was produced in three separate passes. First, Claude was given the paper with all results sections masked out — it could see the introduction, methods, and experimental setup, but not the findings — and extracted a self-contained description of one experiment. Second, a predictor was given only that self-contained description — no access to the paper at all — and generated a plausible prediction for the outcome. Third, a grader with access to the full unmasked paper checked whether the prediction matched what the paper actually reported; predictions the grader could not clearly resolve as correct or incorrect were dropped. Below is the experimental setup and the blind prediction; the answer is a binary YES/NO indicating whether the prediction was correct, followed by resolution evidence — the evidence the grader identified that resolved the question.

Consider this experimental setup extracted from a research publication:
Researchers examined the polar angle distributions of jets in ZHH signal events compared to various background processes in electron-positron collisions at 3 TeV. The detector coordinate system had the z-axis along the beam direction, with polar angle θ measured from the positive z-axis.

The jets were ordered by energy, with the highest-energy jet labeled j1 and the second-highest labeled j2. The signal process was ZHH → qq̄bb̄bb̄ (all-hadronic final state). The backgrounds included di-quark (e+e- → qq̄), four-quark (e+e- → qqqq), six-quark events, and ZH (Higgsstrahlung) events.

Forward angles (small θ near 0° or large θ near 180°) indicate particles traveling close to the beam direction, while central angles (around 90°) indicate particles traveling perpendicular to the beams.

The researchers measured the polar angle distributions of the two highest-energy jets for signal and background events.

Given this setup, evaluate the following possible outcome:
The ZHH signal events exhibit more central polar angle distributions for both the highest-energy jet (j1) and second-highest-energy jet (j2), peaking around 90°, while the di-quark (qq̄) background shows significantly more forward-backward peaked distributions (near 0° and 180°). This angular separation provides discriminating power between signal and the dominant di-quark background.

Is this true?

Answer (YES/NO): YES